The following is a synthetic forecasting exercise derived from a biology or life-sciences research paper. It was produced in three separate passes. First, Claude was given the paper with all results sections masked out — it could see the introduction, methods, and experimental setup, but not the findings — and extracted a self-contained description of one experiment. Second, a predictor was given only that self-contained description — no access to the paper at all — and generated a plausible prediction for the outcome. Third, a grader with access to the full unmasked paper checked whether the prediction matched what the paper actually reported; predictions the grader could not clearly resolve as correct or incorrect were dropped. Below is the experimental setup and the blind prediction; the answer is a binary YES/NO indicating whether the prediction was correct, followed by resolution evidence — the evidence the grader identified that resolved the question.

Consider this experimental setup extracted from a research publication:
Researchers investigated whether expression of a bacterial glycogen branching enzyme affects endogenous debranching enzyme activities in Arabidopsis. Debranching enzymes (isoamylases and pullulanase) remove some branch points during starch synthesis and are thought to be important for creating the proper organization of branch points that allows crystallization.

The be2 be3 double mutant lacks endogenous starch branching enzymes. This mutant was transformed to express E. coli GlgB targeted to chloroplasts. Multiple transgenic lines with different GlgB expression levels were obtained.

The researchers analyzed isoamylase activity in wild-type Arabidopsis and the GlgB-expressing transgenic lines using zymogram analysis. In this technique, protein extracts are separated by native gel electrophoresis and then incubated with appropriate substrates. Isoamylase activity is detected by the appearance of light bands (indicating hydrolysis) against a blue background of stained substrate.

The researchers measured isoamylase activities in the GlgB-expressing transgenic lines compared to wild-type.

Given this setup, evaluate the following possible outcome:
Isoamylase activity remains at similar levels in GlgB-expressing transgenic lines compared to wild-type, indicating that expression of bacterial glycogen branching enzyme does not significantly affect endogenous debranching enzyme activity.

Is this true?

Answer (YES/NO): YES